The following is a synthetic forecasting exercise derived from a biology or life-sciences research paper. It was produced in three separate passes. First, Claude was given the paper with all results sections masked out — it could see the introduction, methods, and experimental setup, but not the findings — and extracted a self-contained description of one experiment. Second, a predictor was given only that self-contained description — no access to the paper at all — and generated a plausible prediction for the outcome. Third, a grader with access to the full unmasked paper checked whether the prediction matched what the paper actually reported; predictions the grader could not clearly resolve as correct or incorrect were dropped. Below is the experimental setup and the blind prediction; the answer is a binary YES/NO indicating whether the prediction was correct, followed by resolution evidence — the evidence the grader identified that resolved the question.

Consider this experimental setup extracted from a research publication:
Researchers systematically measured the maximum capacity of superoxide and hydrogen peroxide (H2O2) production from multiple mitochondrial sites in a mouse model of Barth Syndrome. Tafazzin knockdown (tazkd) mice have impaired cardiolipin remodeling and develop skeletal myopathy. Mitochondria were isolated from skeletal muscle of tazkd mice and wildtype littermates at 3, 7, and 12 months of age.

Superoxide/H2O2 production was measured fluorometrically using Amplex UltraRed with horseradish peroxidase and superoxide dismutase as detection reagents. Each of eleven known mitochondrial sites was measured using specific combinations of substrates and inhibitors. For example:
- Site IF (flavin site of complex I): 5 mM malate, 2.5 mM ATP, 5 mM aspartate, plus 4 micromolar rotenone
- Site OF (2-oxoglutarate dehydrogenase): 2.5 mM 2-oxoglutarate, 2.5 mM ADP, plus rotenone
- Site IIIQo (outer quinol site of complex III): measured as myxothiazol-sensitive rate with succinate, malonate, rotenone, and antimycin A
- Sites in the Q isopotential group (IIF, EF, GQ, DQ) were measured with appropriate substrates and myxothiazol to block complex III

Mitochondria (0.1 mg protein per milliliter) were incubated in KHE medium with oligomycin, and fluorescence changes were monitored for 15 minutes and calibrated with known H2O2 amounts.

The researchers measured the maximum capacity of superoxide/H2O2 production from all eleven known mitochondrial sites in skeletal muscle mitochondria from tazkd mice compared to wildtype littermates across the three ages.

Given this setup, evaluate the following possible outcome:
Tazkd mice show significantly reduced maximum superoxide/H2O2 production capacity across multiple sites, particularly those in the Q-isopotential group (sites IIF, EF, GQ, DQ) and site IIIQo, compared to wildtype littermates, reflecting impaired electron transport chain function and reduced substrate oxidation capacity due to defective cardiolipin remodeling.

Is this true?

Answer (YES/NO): NO